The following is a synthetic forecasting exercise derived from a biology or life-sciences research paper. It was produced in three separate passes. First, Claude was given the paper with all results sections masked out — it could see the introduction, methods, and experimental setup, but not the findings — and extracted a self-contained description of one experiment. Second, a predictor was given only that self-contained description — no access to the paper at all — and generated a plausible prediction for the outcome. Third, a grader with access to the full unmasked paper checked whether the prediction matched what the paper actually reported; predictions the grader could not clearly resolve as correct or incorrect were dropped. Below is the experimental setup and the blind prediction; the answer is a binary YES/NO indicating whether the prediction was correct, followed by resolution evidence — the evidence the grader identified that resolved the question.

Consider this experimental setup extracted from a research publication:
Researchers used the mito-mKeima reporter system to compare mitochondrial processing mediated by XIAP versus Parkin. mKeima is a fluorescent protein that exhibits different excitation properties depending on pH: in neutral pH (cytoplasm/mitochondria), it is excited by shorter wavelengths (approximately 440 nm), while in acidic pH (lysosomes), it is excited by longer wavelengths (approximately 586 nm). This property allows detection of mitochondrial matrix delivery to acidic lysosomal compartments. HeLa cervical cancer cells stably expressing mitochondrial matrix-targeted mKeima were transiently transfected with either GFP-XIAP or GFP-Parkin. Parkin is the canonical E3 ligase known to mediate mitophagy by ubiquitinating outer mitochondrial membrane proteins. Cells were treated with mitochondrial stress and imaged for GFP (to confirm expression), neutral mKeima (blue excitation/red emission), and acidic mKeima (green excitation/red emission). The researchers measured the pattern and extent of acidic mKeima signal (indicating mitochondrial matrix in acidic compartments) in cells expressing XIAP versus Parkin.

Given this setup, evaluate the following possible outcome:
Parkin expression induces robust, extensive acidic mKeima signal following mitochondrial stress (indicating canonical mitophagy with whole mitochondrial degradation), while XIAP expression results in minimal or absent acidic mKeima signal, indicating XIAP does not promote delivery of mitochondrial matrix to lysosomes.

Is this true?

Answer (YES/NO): NO